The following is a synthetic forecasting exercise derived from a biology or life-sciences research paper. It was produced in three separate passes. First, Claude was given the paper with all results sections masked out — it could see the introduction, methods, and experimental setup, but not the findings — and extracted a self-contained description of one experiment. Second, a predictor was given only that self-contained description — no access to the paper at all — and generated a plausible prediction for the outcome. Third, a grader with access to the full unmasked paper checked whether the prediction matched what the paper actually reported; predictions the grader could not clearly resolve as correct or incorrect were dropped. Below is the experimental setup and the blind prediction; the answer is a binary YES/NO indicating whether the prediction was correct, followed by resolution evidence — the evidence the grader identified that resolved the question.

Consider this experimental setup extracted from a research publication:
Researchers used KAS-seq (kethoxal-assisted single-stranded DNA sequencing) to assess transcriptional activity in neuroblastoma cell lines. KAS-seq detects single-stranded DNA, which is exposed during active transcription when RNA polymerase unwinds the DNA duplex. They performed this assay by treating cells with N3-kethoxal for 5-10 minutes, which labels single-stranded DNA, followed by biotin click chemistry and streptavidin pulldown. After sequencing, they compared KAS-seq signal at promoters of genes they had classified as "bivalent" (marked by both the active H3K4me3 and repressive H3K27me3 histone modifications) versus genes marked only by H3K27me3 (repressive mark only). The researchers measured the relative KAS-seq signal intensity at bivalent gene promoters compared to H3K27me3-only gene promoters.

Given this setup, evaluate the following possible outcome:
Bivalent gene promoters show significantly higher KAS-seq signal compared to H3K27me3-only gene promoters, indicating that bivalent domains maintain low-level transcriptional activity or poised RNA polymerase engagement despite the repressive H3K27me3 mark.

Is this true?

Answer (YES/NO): NO